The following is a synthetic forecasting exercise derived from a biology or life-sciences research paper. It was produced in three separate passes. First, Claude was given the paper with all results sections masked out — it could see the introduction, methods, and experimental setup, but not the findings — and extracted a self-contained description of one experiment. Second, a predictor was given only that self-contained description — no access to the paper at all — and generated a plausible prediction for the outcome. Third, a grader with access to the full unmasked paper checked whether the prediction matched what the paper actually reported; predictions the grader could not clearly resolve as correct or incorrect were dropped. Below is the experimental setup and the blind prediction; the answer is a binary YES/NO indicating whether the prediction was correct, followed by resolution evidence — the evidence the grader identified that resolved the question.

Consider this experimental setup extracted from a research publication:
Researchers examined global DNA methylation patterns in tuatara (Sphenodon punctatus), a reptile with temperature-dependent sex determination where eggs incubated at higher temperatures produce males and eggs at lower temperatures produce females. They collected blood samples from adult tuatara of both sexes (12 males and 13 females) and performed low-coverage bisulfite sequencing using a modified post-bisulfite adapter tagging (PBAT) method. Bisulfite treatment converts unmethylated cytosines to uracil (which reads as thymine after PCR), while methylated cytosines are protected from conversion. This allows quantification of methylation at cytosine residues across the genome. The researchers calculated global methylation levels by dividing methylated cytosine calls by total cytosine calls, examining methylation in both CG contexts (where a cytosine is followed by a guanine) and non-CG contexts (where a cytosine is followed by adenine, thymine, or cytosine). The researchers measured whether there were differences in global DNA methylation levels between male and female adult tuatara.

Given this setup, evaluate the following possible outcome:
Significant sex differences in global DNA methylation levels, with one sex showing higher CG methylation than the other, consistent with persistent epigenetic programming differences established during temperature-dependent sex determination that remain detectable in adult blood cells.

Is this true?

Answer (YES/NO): NO